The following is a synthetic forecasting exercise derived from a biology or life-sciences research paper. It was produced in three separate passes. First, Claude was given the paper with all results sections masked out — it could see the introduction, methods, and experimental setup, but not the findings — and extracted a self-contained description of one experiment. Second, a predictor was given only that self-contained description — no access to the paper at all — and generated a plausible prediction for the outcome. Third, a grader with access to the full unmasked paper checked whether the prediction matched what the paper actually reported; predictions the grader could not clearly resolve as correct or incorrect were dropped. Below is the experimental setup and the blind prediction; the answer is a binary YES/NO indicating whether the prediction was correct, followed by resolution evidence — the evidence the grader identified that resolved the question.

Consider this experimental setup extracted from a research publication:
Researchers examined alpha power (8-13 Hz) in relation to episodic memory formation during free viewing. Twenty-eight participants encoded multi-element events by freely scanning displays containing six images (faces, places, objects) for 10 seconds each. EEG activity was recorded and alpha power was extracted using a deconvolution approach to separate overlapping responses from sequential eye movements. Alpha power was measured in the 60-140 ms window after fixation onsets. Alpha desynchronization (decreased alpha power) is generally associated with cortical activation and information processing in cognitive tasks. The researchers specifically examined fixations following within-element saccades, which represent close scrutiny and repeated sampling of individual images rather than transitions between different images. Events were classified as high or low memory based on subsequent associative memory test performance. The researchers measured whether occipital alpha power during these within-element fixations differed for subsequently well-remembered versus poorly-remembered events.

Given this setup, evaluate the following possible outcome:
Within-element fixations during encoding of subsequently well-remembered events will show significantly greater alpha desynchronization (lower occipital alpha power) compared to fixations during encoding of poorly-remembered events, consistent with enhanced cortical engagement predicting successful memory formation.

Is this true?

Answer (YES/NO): NO